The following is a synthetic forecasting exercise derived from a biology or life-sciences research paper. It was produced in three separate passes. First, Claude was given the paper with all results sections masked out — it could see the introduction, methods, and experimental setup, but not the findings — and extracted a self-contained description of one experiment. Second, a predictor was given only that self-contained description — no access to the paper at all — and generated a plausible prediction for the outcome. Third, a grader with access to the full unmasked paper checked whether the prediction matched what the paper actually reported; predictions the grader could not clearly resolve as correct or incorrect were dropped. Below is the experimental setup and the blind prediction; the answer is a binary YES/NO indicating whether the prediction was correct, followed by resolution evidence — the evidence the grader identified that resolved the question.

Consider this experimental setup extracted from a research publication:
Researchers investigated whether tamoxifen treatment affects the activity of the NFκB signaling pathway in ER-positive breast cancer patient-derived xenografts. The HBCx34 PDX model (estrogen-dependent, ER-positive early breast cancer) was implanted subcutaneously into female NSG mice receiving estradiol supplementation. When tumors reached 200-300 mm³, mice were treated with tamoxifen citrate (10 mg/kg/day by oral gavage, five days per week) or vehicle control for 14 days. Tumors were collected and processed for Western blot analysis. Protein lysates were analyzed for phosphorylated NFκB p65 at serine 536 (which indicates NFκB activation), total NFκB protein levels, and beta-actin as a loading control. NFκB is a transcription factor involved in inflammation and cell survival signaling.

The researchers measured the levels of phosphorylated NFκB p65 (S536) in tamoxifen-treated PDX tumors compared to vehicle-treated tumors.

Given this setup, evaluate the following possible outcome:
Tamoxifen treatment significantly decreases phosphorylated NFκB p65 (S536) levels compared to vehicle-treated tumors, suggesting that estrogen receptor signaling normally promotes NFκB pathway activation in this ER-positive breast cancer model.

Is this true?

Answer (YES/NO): NO